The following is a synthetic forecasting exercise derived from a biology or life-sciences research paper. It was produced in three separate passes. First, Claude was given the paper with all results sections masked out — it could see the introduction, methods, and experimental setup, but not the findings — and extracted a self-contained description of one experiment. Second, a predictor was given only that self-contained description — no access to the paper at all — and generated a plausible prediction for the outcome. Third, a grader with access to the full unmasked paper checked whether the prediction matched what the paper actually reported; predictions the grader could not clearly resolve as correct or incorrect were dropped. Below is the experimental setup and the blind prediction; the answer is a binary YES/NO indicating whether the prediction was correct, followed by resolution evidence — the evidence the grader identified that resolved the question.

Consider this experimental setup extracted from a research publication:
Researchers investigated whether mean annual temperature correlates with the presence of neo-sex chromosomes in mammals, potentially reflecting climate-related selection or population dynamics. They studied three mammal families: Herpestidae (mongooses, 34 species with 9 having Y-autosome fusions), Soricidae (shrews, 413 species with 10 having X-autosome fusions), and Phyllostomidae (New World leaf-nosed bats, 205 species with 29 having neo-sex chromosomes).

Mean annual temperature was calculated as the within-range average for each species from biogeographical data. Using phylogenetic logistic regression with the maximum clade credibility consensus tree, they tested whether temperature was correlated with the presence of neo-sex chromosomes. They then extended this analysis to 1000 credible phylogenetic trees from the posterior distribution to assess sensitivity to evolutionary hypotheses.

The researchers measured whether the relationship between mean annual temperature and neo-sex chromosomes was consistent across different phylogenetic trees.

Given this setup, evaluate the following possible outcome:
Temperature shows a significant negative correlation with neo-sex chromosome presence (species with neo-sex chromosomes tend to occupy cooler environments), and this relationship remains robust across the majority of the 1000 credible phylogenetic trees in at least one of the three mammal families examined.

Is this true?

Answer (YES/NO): YES